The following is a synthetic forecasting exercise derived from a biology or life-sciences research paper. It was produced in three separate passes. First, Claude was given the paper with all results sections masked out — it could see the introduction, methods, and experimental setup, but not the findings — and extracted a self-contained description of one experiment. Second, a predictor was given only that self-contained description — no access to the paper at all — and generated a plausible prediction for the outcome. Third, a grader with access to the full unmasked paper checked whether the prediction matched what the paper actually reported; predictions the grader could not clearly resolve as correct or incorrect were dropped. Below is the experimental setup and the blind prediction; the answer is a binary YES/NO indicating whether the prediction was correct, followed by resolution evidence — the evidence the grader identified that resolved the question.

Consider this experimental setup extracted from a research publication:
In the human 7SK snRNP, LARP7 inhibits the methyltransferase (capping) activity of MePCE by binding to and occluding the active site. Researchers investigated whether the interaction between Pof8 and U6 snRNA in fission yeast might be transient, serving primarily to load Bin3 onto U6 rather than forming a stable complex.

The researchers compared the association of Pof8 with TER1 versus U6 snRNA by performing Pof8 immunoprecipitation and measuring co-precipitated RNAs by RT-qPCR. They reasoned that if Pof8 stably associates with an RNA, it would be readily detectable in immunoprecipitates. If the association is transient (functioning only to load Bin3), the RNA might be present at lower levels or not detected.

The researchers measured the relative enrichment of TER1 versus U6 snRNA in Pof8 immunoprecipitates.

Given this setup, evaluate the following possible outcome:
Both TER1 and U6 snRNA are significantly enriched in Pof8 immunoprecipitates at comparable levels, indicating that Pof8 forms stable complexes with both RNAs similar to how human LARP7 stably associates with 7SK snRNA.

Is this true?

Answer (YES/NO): NO